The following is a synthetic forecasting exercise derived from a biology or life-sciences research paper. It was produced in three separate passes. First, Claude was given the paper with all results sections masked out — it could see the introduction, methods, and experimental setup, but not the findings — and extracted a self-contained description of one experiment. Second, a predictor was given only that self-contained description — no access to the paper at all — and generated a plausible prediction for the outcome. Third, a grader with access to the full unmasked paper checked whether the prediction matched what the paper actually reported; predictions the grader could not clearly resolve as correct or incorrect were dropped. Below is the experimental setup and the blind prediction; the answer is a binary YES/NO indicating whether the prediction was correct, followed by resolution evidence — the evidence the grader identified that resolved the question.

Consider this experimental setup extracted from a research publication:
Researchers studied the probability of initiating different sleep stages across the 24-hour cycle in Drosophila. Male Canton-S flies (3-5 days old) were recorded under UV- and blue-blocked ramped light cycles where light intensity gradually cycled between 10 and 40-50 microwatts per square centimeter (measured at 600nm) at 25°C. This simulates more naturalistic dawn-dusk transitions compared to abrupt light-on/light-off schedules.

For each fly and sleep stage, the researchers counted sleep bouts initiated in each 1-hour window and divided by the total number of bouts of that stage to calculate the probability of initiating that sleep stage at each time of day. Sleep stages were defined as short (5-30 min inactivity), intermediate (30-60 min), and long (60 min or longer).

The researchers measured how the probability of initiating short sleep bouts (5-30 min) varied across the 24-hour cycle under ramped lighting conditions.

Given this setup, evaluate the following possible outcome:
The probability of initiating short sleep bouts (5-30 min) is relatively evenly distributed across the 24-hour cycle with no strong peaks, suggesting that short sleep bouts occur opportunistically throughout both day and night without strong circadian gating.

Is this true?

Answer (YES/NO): NO